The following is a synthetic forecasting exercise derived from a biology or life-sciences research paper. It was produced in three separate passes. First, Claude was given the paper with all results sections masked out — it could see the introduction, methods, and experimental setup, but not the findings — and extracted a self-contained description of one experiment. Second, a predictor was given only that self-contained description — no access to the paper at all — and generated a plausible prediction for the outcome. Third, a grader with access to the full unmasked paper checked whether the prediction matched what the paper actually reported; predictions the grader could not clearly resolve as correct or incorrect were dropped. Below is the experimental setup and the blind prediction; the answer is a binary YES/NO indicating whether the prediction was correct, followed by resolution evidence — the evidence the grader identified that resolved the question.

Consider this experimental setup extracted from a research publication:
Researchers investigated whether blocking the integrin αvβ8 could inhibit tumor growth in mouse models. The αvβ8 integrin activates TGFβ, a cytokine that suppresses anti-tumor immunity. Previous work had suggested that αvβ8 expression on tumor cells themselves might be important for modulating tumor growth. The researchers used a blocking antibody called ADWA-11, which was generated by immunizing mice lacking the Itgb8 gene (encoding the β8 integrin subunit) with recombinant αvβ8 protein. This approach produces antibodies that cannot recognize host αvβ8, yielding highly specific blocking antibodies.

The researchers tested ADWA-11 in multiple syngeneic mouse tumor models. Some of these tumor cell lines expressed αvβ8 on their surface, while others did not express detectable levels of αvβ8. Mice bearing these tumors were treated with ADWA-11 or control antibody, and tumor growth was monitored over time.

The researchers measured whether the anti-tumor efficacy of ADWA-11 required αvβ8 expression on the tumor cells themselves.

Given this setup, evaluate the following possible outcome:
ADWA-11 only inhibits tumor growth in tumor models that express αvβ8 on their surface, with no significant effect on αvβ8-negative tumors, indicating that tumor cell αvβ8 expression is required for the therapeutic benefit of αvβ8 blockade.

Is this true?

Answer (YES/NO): NO